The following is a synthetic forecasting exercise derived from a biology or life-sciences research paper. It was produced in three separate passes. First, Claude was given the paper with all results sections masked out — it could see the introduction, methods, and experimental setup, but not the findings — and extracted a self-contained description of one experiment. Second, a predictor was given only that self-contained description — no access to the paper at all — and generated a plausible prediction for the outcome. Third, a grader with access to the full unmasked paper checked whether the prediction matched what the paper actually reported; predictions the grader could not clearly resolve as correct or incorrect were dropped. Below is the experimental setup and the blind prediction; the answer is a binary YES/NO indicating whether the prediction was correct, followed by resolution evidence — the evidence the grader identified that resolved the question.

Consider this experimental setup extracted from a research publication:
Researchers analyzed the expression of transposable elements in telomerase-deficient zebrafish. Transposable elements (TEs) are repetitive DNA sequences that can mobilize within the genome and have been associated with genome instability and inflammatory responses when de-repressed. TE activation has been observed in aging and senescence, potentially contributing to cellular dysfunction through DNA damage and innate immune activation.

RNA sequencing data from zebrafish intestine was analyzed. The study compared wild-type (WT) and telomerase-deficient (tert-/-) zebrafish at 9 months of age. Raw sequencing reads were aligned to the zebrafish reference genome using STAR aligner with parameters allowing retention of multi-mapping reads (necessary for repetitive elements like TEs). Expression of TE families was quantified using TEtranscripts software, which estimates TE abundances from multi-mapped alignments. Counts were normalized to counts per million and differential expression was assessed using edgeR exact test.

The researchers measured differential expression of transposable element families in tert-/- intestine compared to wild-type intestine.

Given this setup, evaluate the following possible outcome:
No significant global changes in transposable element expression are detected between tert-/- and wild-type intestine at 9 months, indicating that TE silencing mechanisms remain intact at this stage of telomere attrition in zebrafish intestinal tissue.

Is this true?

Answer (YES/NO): NO